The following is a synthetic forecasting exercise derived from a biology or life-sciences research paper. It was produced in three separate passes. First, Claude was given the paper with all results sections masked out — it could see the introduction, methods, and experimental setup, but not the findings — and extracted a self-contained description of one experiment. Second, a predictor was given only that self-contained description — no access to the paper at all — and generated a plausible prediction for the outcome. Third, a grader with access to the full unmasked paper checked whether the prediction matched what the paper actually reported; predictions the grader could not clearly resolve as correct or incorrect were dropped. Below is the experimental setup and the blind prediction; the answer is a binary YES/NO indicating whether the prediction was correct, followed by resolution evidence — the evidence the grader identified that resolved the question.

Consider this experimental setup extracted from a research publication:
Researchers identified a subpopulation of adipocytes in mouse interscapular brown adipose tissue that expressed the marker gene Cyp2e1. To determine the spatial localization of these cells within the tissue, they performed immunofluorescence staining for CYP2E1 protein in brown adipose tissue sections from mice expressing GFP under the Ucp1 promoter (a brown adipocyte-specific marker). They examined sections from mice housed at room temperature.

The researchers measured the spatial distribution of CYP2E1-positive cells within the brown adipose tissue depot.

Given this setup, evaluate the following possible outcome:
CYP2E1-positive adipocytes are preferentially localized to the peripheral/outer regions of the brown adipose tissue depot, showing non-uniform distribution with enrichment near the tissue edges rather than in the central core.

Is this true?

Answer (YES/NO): YES